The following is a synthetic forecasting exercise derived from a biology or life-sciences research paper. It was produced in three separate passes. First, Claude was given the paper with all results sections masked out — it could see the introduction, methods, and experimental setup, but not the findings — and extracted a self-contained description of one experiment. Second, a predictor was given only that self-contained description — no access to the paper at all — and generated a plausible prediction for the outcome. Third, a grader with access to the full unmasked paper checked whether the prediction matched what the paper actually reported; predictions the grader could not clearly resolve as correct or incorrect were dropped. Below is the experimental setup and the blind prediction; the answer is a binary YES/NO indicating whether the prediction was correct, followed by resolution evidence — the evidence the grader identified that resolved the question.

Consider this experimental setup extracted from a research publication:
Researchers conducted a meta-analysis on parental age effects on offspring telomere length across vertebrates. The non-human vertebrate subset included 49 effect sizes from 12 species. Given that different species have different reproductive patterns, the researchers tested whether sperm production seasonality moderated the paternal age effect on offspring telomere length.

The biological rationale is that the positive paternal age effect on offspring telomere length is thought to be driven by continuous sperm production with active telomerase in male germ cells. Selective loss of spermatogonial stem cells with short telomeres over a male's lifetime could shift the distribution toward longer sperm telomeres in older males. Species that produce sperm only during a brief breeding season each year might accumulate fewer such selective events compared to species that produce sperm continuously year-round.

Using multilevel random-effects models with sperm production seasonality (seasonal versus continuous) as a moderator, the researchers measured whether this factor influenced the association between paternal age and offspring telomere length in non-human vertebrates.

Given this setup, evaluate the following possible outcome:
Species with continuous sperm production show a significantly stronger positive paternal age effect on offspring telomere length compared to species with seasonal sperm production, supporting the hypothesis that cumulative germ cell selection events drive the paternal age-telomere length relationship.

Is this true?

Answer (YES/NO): NO